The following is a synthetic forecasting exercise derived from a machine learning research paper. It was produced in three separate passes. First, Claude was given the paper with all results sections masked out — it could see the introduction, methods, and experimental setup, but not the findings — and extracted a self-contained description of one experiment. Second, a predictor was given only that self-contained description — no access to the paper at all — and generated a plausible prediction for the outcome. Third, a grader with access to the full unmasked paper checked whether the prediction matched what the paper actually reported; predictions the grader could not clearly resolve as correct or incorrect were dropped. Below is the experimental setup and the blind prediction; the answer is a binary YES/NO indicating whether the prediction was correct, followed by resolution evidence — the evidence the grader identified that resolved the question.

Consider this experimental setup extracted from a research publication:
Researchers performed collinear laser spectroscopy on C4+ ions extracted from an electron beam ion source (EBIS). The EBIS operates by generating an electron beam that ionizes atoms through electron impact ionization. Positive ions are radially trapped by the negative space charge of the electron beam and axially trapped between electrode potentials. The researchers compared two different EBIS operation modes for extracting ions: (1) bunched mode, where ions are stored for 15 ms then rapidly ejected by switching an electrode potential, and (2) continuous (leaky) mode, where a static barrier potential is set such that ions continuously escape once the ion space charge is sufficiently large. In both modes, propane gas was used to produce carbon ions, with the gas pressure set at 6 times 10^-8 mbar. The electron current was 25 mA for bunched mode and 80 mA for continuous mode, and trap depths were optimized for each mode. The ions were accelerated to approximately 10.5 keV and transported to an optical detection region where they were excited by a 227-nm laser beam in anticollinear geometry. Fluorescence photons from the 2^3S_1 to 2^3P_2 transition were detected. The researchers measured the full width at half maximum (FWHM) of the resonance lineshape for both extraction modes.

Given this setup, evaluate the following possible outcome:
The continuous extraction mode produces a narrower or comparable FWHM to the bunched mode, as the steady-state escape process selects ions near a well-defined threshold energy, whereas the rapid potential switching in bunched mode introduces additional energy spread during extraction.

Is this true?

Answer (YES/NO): YES